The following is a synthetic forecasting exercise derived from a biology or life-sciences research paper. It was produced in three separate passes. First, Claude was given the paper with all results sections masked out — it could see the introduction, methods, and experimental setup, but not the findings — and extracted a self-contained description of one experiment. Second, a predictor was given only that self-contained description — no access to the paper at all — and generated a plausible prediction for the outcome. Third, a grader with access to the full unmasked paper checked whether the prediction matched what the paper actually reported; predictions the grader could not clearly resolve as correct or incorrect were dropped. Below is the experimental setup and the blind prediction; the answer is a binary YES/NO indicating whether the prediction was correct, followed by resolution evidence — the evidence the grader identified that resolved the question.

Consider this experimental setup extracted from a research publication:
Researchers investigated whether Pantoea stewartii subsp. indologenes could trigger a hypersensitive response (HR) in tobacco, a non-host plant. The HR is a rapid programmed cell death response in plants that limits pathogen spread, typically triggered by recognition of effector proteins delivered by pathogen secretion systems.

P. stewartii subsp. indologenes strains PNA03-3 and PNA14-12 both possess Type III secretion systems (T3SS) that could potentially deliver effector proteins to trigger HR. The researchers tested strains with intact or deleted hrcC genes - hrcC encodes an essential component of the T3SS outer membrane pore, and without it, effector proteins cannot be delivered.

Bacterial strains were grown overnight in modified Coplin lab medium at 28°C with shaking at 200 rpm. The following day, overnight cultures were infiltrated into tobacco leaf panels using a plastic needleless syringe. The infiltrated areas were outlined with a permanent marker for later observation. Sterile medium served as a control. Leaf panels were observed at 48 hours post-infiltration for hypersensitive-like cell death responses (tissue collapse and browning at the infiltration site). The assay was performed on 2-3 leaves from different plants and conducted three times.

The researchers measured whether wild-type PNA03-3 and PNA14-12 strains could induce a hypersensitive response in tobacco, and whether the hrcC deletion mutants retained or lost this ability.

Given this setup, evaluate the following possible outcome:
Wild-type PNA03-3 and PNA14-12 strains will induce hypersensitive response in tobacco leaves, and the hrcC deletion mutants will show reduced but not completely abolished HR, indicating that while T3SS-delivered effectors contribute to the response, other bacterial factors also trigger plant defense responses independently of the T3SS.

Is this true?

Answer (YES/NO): NO